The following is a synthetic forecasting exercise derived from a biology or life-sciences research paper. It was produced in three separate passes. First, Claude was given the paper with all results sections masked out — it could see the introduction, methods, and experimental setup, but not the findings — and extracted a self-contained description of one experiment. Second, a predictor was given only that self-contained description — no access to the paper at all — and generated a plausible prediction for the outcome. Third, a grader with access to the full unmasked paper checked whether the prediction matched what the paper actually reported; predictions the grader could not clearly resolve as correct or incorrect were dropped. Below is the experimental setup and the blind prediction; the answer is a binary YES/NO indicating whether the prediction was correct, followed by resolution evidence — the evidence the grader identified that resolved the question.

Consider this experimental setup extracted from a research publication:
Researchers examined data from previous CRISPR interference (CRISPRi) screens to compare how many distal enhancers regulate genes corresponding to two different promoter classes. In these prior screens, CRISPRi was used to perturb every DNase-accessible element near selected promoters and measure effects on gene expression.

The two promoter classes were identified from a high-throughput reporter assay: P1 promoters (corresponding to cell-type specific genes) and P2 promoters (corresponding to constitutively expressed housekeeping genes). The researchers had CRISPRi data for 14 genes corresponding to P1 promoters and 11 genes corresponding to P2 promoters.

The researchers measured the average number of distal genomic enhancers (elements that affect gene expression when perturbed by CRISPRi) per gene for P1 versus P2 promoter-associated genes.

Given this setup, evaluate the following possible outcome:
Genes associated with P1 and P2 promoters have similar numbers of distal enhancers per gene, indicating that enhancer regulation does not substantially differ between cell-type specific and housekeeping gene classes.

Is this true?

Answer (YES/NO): NO